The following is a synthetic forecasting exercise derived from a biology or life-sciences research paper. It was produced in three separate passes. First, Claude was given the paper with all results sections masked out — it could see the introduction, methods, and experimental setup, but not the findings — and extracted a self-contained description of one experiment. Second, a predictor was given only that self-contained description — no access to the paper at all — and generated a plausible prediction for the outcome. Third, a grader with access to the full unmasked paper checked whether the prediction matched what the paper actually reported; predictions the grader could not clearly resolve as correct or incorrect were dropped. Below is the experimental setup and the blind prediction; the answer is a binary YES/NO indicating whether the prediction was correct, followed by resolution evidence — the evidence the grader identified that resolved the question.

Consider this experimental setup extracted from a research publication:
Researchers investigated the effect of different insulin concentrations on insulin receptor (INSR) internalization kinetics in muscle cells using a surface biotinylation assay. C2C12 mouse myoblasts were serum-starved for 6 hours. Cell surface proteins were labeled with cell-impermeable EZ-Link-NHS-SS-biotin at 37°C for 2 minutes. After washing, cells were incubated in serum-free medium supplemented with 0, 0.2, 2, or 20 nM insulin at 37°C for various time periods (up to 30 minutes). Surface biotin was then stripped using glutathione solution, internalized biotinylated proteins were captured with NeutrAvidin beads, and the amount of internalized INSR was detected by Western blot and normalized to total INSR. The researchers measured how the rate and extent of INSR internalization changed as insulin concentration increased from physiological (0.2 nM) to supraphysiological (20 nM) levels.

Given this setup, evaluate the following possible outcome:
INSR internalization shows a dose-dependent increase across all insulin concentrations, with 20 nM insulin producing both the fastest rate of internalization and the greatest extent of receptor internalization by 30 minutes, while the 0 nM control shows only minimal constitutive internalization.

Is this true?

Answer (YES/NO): NO